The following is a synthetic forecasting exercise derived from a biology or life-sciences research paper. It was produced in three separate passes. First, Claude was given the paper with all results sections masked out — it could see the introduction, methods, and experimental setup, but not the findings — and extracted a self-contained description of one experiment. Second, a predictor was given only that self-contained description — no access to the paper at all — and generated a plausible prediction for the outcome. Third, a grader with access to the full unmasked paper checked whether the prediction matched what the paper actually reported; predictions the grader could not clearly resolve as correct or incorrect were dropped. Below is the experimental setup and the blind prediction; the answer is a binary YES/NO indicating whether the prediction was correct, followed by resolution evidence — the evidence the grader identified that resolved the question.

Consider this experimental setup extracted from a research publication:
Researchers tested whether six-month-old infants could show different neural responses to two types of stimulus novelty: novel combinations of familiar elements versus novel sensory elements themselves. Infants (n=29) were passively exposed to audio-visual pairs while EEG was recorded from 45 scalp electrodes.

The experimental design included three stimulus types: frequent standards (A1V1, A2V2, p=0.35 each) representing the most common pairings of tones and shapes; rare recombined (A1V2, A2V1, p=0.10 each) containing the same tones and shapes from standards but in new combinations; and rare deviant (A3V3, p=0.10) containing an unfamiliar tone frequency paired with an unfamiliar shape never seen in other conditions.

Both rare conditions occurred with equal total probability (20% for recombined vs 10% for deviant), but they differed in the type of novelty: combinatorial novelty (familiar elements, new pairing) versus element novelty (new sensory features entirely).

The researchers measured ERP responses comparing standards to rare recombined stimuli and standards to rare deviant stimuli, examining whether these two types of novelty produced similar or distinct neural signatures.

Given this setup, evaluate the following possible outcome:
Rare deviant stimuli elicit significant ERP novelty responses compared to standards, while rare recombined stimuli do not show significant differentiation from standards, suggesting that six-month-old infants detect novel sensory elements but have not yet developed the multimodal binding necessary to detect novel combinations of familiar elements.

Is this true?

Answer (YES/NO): NO